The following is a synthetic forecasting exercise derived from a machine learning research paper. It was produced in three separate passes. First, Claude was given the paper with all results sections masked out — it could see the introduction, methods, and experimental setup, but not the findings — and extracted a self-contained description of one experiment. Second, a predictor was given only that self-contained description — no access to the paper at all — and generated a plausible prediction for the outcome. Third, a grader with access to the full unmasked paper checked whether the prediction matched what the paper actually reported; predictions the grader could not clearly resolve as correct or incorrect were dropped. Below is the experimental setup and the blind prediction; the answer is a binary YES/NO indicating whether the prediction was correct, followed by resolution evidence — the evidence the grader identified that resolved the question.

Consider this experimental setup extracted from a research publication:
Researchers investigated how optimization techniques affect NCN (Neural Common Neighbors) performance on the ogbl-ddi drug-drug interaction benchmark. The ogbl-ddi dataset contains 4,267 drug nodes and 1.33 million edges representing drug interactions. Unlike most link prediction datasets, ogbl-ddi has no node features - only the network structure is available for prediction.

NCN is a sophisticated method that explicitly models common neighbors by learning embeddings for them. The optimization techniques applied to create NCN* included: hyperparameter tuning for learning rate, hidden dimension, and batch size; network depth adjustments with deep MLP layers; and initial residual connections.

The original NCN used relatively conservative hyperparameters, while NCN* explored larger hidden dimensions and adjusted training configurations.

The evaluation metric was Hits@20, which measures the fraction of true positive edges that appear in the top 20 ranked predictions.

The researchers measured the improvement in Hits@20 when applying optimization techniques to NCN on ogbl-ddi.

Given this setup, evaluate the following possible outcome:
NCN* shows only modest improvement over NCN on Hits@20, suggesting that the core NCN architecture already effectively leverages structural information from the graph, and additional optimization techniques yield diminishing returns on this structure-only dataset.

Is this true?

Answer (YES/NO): NO